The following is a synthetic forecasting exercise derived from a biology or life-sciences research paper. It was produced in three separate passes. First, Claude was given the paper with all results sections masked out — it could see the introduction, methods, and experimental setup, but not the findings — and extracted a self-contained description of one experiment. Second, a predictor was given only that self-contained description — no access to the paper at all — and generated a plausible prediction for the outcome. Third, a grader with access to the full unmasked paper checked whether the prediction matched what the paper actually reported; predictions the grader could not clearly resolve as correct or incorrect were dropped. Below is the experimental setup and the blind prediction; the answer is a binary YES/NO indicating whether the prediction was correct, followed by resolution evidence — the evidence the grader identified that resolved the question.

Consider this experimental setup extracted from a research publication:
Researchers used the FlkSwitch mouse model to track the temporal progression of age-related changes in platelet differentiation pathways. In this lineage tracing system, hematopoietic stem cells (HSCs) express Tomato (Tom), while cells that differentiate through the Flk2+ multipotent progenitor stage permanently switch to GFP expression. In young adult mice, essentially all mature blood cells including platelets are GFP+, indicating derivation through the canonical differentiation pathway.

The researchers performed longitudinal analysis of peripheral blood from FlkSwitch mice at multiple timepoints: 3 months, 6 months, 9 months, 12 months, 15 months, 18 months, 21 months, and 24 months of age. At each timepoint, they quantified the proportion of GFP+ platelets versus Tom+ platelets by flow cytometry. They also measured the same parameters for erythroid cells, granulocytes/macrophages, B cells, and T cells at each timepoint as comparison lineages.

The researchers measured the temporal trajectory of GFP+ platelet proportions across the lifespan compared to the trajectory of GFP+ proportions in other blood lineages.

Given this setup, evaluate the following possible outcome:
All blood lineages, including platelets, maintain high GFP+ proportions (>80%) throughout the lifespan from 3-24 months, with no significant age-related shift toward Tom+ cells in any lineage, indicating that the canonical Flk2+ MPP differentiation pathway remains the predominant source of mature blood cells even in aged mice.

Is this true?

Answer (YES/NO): NO